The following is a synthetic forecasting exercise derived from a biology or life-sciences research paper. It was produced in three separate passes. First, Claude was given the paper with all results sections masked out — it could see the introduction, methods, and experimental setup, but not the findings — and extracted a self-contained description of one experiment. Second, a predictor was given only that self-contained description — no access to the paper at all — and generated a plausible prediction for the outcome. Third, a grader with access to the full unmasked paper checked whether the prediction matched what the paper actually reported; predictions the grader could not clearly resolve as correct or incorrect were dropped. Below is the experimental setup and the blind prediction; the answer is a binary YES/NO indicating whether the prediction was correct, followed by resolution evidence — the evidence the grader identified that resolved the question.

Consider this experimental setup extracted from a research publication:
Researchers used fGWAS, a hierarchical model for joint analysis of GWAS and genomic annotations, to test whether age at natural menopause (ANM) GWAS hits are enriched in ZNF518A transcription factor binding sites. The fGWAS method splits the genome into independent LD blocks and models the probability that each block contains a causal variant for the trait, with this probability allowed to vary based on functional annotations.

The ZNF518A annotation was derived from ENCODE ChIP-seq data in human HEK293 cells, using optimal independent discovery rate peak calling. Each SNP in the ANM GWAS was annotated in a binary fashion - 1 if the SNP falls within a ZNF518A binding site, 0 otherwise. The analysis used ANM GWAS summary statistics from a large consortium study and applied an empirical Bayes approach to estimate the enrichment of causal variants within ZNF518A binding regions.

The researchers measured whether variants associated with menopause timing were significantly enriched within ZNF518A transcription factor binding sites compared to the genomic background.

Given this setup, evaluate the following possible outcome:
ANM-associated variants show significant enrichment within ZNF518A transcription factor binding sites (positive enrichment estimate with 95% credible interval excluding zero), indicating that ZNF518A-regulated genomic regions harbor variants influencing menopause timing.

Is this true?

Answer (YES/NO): YES